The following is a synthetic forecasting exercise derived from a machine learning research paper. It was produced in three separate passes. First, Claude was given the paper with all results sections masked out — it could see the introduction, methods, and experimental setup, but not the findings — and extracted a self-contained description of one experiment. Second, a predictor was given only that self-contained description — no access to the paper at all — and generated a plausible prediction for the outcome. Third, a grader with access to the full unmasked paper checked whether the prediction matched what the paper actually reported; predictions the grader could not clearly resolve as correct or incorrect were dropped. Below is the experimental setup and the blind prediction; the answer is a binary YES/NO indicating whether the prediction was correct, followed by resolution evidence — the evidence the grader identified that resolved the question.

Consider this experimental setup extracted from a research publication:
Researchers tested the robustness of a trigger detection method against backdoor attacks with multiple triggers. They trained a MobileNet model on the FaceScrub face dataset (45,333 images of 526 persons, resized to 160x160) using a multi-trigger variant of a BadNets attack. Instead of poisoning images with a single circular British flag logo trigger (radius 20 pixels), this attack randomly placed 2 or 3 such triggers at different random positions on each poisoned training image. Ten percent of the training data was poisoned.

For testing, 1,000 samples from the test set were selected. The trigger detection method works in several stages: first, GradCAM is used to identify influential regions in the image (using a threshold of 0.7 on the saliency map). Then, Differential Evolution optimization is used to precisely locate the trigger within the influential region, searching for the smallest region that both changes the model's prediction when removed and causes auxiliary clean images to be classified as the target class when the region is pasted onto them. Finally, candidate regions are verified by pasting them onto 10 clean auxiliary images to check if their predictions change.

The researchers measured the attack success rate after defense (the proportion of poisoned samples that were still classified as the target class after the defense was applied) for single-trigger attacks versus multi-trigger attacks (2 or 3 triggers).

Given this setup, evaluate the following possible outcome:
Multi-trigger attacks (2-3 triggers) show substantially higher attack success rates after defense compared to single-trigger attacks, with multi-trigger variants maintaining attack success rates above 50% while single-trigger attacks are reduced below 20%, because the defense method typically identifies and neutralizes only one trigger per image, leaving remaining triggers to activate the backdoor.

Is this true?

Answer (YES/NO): NO